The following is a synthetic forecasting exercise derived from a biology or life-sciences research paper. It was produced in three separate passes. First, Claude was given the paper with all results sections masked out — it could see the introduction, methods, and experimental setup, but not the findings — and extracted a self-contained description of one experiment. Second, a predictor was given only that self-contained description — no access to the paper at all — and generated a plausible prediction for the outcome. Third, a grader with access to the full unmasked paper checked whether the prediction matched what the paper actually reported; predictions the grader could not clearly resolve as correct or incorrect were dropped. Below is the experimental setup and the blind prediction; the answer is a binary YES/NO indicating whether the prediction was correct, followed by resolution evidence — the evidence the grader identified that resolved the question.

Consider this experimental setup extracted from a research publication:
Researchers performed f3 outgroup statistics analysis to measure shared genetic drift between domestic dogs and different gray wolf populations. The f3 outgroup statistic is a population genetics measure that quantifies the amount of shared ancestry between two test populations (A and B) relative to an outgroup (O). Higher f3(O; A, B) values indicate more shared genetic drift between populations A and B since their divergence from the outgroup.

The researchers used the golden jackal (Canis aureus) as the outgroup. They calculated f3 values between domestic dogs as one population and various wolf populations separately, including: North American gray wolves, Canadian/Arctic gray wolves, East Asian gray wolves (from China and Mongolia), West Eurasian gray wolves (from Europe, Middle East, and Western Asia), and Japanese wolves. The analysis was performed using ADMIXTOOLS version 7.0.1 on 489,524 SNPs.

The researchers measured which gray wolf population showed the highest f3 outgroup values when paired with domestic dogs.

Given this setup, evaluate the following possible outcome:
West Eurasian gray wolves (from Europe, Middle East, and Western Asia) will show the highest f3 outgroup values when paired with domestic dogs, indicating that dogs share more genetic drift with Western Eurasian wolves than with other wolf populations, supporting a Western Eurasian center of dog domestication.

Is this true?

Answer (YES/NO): NO